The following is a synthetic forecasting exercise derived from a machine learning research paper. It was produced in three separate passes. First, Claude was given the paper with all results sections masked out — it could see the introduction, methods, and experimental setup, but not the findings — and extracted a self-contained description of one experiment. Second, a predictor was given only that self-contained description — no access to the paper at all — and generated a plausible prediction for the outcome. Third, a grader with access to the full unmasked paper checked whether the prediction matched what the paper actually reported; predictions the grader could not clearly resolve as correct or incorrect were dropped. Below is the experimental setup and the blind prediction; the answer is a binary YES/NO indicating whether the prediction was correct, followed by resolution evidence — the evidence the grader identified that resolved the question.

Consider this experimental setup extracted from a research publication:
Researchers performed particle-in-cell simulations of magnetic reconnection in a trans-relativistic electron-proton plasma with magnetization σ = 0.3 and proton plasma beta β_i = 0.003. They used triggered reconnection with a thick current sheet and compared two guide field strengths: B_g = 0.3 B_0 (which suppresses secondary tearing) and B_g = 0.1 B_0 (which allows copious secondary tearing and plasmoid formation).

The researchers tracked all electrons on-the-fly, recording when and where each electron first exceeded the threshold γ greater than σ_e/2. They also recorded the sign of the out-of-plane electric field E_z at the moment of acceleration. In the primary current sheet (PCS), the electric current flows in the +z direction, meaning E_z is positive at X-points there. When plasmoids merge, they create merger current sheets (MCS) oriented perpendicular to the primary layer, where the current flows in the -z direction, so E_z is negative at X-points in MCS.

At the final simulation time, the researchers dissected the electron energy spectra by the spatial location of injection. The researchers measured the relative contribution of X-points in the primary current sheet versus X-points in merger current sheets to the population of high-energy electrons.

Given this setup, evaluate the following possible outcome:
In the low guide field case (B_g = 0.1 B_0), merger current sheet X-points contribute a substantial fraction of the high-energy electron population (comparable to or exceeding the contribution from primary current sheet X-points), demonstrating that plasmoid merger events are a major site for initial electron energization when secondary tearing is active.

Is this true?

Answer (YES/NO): YES